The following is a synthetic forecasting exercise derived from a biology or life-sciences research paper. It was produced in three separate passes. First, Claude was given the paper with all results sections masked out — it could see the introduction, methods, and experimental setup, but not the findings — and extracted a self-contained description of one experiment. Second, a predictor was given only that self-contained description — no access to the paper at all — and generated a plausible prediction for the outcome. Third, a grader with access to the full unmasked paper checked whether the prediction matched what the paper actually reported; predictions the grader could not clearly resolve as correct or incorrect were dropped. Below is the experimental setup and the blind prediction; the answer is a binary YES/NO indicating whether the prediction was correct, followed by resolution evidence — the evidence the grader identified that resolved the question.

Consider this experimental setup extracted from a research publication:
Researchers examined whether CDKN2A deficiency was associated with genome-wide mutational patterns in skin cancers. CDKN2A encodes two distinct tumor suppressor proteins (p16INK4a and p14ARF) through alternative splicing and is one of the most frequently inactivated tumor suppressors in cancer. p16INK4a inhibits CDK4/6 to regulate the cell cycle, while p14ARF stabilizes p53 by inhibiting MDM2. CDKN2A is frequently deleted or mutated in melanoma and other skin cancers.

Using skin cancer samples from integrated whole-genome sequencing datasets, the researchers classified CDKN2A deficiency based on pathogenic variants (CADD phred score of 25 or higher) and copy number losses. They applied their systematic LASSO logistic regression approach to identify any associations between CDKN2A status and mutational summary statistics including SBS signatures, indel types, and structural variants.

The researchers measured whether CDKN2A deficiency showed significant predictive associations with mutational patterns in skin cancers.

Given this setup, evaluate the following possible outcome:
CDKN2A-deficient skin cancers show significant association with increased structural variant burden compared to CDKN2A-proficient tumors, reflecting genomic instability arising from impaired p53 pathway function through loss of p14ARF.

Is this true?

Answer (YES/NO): NO